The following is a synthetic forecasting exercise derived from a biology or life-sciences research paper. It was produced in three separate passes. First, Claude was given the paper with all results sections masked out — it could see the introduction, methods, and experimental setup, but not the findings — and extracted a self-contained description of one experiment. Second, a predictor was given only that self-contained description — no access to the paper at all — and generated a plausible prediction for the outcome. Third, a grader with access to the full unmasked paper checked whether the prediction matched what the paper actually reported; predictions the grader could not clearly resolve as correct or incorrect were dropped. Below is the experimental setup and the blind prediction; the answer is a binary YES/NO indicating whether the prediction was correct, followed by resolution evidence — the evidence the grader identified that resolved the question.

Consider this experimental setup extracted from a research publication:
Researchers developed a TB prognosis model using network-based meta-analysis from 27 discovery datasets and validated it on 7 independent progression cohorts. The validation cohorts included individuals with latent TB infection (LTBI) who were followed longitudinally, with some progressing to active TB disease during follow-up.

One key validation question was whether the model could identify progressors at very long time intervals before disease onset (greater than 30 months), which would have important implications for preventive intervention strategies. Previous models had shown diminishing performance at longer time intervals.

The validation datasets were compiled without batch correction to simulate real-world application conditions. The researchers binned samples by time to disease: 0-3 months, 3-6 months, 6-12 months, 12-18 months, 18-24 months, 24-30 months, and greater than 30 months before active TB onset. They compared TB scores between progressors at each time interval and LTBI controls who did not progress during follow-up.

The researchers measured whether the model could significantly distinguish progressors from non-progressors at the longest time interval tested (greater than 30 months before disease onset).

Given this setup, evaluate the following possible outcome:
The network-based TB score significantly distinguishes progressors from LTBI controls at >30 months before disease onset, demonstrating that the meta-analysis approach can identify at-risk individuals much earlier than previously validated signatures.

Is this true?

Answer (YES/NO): YES